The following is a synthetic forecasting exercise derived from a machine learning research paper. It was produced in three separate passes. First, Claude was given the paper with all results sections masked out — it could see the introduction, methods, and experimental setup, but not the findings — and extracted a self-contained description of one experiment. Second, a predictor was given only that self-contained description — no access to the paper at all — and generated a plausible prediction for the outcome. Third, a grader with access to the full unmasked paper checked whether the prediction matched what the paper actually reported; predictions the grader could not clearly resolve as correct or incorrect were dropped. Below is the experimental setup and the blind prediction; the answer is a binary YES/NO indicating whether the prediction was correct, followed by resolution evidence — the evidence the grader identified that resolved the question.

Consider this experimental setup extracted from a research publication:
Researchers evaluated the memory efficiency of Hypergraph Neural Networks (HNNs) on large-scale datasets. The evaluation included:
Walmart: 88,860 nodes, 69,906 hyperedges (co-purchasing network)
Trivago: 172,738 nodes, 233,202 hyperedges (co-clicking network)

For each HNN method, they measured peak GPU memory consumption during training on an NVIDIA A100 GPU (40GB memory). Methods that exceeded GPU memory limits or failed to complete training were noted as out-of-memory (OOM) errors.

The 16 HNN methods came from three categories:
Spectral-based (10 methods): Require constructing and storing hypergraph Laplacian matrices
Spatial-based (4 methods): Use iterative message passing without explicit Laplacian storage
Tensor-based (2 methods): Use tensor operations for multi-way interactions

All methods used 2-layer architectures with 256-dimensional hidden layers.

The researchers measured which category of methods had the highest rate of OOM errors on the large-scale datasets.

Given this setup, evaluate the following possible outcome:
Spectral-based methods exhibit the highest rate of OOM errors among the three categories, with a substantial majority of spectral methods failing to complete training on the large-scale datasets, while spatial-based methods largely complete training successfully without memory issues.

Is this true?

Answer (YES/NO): NO